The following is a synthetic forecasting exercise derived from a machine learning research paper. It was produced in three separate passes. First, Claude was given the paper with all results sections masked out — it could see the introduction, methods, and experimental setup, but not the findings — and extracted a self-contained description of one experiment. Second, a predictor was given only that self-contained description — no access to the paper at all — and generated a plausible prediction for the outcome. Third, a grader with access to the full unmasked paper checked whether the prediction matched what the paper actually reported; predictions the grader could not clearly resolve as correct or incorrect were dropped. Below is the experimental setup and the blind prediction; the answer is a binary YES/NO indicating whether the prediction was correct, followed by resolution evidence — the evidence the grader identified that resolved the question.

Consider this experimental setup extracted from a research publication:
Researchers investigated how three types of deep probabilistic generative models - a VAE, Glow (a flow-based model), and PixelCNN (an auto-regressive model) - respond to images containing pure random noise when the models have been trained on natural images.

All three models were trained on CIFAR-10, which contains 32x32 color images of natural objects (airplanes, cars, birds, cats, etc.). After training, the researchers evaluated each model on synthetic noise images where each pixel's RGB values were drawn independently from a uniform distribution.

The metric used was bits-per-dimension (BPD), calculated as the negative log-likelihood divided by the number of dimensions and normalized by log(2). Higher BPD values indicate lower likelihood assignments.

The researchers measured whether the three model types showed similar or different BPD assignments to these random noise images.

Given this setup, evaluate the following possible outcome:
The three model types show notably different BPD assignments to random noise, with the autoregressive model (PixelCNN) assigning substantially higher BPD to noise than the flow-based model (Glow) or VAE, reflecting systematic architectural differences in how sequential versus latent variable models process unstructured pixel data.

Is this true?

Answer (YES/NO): NO